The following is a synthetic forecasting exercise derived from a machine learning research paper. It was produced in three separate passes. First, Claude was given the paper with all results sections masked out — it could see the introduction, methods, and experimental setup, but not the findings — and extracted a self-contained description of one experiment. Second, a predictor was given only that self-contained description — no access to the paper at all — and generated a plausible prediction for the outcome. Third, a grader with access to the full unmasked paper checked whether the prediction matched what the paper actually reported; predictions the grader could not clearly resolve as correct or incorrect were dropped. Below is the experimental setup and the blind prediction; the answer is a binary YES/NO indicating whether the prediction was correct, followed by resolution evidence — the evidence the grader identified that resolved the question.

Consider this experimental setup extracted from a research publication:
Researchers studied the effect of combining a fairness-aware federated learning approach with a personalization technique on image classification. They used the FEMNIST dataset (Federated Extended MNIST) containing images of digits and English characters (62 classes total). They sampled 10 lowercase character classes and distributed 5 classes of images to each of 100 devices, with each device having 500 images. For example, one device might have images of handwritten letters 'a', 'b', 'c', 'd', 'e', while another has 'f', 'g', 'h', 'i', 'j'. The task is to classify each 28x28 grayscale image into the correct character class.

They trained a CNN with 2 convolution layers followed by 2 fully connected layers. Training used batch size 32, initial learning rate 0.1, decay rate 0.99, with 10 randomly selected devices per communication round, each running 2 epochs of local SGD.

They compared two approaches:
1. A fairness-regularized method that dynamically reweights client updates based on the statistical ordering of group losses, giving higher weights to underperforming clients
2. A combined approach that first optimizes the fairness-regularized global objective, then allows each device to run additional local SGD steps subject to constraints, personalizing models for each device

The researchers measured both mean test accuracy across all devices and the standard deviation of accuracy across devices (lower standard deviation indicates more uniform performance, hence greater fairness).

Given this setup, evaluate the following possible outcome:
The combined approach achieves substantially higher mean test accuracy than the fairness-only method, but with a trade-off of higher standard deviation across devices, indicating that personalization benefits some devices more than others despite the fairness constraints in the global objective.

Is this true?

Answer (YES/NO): YES